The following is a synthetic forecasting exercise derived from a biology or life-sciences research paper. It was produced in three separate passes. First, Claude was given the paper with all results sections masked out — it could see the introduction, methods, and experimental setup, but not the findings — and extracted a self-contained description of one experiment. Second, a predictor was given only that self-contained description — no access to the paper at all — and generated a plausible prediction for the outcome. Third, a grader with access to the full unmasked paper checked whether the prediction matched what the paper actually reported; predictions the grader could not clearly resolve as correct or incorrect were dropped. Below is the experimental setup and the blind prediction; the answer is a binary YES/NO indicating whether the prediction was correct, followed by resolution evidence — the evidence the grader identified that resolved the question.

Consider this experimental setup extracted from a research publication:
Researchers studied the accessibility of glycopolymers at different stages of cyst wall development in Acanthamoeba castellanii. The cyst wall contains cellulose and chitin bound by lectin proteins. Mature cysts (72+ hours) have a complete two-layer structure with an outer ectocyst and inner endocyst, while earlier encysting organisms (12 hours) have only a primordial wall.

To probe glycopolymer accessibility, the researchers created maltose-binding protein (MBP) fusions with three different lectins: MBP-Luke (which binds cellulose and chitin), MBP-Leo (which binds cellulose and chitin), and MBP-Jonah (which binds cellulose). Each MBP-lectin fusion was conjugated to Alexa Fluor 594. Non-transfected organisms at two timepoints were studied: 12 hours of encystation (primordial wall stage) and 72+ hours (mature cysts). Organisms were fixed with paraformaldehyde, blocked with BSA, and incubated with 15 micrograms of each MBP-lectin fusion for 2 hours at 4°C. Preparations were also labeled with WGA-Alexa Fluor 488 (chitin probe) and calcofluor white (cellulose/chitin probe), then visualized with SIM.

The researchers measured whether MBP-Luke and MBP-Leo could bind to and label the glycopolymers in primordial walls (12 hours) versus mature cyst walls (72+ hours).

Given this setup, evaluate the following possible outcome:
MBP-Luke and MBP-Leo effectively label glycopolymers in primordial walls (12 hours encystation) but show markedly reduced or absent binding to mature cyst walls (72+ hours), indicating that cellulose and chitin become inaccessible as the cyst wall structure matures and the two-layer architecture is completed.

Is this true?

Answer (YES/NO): YES